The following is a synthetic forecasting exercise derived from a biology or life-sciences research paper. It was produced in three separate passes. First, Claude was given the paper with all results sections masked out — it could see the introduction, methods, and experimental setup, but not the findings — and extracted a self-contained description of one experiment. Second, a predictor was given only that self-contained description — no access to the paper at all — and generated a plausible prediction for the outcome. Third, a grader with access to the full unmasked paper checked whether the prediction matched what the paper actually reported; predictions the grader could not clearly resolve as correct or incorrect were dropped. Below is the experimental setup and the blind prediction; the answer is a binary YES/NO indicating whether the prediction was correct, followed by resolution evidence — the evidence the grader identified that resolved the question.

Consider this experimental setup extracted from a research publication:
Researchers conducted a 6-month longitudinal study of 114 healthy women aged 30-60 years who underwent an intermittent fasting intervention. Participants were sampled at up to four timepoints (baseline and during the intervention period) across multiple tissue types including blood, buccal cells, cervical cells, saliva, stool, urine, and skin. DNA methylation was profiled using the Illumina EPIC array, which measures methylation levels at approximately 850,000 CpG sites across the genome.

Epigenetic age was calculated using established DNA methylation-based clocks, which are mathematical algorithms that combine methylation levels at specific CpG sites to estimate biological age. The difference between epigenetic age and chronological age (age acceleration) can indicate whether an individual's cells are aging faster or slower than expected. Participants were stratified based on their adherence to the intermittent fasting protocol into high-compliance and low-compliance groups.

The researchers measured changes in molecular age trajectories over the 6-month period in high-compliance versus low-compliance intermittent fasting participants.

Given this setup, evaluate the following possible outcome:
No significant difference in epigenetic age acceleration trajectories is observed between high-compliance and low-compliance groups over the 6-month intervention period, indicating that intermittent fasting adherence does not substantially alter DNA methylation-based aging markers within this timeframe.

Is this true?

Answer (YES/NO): NO